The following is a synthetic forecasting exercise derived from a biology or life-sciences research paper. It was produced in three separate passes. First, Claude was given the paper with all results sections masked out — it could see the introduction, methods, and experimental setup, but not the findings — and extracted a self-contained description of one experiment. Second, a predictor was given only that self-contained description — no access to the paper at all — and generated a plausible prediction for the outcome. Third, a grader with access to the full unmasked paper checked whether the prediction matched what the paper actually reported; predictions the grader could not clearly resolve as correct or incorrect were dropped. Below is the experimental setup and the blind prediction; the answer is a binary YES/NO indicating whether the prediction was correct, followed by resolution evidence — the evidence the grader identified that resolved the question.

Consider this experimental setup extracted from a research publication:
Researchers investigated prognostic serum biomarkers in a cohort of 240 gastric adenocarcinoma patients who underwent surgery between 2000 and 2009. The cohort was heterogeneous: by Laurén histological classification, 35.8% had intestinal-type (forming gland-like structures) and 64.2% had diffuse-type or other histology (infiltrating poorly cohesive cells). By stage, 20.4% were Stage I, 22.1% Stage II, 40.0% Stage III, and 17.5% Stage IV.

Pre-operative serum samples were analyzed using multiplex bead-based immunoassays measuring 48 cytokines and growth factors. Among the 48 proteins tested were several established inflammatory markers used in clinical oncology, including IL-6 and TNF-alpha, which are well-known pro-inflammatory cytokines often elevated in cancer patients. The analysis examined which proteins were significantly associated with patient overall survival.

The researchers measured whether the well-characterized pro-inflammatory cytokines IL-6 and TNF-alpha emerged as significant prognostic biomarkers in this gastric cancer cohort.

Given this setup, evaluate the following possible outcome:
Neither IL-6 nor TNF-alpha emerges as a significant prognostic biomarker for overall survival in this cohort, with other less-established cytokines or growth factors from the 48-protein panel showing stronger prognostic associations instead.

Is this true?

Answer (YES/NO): YES